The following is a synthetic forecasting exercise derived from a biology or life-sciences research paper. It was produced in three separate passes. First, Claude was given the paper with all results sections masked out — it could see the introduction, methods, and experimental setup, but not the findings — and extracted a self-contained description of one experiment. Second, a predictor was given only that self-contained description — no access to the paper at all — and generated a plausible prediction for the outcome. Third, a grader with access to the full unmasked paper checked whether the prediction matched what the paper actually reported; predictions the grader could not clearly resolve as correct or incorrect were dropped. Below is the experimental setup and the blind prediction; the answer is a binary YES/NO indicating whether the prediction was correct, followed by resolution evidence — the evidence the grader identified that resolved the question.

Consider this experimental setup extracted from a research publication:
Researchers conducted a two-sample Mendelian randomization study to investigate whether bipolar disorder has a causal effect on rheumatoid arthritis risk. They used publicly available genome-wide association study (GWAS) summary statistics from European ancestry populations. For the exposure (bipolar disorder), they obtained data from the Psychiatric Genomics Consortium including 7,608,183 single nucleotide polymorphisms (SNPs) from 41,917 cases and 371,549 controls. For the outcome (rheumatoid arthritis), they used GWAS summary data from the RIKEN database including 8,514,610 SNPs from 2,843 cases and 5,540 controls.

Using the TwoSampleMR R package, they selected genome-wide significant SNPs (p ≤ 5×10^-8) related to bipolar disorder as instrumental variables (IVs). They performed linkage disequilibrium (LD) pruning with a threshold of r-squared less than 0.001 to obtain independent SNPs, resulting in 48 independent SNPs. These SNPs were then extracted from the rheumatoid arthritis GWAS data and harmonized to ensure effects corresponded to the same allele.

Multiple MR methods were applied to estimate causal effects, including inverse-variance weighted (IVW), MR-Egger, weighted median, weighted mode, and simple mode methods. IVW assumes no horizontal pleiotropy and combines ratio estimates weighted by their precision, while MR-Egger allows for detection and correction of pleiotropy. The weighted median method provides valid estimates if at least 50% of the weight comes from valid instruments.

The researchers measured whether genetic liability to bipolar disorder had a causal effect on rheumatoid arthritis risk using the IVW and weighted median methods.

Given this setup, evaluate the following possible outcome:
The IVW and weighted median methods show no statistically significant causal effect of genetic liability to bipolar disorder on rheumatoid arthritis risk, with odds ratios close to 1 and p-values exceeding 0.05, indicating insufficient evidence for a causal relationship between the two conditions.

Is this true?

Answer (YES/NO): NO